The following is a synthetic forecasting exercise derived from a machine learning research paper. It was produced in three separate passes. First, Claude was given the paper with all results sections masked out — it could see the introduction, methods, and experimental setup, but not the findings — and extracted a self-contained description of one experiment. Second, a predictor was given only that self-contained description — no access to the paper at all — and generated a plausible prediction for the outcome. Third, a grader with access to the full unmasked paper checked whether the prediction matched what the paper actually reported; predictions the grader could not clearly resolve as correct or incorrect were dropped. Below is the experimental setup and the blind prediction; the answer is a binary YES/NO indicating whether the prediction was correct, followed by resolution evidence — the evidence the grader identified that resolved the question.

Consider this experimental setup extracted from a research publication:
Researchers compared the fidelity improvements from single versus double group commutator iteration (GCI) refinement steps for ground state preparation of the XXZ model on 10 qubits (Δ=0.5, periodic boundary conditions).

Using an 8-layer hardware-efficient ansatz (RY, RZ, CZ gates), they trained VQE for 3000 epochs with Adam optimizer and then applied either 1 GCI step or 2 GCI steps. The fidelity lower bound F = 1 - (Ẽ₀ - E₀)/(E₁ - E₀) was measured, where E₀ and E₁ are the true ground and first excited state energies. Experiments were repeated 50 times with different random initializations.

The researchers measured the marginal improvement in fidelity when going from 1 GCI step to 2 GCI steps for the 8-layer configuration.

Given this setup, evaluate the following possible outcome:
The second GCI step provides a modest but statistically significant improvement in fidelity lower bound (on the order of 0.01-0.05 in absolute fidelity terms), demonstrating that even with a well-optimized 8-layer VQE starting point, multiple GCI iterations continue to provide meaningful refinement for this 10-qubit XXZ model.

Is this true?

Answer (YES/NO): NO